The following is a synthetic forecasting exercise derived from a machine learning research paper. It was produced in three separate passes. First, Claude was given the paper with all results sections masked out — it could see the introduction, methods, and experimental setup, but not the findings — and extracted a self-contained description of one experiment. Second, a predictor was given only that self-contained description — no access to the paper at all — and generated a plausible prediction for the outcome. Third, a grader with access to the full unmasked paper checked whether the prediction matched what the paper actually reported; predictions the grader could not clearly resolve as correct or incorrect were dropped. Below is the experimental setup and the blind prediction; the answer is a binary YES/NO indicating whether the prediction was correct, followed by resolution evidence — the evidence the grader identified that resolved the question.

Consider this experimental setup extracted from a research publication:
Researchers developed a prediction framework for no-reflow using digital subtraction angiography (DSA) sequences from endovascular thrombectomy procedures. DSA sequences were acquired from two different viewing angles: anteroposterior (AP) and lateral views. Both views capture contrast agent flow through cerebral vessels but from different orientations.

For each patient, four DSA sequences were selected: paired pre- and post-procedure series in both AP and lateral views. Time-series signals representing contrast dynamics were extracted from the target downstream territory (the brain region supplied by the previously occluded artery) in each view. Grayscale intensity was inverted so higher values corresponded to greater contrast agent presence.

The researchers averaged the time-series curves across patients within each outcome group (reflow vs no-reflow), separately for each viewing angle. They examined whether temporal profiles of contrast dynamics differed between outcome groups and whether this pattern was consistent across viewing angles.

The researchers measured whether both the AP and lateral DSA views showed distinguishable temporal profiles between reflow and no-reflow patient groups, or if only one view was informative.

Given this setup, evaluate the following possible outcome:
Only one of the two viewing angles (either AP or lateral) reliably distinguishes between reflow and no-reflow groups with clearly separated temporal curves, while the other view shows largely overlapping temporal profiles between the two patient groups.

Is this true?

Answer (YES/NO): NO